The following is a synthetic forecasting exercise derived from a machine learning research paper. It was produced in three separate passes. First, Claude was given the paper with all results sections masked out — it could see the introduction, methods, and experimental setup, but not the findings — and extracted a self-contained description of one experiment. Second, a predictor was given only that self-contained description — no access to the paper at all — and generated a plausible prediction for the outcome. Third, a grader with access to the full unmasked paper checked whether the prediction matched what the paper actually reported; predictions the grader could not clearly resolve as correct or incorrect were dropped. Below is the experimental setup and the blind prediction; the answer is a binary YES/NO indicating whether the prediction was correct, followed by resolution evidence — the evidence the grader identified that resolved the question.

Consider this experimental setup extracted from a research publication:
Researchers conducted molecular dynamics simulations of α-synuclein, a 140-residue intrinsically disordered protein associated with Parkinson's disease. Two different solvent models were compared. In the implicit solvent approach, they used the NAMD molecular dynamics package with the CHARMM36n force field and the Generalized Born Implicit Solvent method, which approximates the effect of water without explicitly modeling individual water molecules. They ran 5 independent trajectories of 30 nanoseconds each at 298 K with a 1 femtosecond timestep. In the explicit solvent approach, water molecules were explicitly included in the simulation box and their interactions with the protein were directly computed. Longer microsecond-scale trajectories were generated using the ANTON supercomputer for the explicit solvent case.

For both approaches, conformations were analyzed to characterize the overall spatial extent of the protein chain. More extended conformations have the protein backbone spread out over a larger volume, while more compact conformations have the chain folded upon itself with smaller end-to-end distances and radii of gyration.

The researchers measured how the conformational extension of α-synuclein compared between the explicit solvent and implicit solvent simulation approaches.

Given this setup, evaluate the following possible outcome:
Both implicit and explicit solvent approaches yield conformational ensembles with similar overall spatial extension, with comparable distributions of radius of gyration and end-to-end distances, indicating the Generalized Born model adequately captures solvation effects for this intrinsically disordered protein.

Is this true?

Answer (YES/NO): NO